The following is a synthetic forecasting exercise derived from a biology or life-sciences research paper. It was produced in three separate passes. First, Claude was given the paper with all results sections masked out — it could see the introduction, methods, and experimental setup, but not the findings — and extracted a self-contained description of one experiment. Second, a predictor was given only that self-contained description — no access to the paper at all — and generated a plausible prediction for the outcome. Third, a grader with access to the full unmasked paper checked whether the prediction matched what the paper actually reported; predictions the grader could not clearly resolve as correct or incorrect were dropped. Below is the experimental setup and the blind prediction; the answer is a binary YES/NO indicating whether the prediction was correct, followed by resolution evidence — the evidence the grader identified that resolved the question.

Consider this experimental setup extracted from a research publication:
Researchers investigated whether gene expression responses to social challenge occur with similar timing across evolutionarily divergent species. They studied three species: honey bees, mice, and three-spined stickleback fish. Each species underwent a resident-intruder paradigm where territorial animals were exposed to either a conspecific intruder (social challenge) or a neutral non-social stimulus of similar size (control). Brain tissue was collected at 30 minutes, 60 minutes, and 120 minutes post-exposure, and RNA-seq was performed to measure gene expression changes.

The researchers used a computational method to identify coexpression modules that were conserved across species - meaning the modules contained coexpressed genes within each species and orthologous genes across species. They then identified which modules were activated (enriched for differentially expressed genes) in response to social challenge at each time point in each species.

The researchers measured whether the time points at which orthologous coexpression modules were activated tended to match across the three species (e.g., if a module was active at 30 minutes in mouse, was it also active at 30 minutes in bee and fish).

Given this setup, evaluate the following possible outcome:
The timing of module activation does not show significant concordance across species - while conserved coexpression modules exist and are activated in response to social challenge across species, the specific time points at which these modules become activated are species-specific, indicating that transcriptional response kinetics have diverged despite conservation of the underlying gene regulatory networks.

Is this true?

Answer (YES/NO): YES